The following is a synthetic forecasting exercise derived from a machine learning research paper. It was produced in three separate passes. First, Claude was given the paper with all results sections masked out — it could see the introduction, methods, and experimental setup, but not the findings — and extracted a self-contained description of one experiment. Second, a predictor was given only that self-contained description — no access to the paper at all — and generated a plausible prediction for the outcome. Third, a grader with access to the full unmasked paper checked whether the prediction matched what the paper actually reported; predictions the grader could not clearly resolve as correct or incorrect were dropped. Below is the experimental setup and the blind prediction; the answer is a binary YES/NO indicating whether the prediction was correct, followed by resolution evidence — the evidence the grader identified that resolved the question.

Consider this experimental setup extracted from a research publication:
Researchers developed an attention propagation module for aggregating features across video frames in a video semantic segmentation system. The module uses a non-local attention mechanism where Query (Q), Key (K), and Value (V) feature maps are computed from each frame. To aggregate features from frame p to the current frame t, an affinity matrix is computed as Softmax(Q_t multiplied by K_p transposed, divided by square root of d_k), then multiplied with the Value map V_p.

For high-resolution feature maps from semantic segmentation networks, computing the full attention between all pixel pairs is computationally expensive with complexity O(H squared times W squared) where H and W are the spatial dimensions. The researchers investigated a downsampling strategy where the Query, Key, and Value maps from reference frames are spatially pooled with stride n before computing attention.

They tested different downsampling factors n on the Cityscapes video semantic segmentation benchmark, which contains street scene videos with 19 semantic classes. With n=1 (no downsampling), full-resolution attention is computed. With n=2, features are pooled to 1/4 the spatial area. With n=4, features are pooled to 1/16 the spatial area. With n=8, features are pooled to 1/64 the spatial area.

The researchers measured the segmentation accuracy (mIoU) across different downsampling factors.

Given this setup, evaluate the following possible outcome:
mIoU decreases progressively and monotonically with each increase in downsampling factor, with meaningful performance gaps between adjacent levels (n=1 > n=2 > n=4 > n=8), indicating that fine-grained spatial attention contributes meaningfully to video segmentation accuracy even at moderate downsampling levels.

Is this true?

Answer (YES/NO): NO